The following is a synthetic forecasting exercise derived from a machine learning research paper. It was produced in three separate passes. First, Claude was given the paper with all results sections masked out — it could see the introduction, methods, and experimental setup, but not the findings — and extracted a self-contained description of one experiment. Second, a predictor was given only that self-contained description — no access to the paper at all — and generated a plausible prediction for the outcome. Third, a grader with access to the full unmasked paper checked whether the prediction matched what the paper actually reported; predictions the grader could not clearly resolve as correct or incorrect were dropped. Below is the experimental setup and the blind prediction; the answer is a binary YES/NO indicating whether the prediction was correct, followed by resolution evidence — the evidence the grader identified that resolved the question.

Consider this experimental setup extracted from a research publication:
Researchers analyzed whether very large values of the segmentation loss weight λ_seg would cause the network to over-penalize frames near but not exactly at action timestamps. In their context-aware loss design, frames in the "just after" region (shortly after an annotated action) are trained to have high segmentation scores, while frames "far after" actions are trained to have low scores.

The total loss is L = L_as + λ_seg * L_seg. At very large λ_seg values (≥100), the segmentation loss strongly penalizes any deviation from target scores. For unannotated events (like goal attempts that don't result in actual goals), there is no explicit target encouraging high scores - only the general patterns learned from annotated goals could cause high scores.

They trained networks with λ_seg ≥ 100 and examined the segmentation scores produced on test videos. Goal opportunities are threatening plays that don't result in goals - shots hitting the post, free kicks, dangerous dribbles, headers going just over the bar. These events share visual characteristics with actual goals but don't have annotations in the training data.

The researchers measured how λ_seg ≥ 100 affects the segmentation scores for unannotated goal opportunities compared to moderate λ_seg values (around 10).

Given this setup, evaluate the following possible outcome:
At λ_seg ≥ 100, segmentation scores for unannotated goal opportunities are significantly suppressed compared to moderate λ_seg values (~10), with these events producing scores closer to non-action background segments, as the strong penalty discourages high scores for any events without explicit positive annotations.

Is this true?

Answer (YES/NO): YES